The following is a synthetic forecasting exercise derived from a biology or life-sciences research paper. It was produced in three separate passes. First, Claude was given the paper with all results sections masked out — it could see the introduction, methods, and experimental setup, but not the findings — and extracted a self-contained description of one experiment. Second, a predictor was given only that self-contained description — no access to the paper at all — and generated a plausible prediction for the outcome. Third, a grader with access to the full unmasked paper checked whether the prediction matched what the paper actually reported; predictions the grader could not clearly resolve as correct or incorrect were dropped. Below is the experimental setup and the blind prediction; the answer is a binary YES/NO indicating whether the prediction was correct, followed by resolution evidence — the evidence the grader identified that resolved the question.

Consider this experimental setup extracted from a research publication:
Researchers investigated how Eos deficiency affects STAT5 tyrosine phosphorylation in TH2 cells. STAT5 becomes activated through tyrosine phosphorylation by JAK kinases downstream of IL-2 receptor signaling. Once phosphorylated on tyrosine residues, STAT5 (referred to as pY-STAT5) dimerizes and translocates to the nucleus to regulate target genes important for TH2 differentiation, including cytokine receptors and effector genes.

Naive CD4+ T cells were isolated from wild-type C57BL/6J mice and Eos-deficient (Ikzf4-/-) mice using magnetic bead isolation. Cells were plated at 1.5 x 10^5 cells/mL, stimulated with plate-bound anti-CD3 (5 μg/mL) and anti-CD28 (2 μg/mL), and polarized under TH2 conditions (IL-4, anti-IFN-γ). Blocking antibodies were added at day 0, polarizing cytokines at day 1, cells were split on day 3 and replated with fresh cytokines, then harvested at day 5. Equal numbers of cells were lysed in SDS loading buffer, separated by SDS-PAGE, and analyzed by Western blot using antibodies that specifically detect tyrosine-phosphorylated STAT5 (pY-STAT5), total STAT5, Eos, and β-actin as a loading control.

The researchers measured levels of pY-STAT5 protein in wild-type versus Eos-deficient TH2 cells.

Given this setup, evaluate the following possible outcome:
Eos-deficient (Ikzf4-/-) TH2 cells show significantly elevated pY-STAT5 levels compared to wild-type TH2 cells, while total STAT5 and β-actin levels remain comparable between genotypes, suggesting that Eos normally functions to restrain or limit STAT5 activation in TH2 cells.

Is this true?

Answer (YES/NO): NO